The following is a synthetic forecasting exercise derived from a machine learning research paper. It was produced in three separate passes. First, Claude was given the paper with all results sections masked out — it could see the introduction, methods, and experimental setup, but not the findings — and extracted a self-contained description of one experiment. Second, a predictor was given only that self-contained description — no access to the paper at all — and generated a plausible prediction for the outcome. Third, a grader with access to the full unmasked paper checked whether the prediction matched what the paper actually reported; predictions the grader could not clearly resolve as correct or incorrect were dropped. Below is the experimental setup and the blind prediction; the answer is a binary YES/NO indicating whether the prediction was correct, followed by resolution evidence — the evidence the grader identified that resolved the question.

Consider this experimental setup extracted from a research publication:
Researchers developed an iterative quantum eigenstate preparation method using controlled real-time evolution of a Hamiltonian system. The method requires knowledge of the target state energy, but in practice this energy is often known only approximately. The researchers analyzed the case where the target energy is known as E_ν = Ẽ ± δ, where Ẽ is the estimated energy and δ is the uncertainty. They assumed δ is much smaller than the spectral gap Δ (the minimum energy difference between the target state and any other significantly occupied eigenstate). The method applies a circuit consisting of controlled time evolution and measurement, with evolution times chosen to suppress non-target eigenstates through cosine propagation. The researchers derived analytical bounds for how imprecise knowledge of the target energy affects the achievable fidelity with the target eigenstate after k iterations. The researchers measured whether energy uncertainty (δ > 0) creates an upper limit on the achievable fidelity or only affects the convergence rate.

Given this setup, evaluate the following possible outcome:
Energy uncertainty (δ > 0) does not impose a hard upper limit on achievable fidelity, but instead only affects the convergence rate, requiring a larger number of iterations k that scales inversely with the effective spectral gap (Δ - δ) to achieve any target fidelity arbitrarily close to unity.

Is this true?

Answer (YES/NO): NO